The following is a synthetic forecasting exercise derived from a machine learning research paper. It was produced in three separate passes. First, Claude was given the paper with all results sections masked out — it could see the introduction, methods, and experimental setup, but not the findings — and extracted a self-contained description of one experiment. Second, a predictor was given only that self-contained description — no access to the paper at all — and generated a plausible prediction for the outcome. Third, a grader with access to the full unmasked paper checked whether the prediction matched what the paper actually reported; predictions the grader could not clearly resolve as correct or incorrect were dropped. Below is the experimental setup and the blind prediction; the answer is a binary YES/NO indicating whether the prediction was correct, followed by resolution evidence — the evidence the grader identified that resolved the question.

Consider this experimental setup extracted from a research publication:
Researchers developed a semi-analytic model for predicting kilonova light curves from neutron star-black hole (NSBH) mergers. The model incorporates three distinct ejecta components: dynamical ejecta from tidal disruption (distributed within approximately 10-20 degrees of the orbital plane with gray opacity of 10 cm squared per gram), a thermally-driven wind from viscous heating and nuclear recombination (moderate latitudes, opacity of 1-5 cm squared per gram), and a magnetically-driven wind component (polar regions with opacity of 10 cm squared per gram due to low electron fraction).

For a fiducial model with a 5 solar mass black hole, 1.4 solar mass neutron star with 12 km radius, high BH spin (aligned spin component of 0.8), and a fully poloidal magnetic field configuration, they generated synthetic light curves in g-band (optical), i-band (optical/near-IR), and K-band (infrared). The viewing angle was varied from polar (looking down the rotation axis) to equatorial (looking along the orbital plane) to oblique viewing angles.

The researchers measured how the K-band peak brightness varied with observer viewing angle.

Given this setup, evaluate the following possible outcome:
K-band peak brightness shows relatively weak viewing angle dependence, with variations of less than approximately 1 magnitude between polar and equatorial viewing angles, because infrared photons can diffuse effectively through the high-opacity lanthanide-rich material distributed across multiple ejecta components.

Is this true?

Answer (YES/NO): NO